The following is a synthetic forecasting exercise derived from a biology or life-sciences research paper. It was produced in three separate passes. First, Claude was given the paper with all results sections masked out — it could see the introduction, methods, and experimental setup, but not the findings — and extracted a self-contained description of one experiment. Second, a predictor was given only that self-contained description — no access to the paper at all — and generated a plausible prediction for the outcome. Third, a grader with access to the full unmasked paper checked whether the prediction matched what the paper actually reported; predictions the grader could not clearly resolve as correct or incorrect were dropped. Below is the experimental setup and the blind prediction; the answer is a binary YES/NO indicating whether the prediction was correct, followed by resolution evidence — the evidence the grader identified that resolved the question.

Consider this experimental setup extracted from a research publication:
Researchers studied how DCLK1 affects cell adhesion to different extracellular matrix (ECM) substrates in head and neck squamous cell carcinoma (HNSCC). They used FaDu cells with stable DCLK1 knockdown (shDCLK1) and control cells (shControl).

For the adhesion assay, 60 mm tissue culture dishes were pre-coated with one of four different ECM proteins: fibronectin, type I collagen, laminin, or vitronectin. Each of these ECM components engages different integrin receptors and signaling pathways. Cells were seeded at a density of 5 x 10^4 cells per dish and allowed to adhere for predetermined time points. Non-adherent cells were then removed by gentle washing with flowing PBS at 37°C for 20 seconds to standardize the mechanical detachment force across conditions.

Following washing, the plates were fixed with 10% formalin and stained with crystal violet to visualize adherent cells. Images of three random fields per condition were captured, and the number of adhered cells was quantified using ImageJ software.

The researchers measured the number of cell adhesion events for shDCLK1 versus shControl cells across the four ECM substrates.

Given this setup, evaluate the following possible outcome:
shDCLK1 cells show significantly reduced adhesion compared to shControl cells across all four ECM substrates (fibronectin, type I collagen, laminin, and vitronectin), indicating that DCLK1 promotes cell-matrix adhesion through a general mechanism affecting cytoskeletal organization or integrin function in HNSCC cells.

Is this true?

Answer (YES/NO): NO